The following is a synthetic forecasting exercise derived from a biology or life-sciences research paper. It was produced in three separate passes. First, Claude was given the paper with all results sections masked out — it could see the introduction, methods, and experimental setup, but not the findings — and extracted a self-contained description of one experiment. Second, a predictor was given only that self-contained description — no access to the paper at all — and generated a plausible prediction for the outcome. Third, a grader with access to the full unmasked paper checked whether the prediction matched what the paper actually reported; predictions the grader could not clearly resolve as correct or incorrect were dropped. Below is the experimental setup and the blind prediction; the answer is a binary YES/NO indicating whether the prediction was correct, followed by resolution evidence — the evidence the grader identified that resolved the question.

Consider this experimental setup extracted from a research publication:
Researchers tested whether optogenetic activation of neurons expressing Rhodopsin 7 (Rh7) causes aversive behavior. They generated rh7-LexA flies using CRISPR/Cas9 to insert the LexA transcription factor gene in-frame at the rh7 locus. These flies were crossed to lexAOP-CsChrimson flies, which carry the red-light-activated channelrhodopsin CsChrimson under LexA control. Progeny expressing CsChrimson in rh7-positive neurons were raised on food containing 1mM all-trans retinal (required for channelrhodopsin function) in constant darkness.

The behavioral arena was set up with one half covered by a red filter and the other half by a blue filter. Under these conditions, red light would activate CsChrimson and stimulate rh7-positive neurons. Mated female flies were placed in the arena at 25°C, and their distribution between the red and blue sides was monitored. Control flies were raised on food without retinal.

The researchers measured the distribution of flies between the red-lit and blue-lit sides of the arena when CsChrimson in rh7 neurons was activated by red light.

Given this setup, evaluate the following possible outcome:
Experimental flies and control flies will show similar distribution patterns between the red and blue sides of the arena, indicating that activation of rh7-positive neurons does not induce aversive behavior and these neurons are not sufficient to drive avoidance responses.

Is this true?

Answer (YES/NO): NO